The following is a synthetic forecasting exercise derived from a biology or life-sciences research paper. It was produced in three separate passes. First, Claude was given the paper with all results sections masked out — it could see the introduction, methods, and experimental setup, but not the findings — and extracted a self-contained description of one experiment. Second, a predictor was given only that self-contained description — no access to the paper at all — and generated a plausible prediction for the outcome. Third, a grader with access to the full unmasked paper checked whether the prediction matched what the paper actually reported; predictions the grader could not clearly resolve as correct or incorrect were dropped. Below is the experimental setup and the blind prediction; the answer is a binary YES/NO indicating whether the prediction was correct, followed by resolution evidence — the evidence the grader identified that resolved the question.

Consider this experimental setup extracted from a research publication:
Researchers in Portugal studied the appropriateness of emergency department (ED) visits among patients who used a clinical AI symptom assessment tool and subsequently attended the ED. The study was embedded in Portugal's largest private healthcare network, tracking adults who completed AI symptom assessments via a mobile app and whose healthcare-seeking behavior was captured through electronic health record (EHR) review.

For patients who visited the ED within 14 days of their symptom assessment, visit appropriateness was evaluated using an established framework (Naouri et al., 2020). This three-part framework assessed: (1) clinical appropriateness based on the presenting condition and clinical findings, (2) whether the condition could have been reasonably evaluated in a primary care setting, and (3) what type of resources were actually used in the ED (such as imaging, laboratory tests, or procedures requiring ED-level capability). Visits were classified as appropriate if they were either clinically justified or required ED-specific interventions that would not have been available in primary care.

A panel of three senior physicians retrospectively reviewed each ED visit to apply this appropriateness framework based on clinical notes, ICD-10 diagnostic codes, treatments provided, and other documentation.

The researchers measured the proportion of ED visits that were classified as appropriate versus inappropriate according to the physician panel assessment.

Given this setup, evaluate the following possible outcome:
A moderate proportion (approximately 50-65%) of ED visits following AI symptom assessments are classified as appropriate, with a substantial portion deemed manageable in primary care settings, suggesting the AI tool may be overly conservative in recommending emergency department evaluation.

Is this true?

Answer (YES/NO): NO